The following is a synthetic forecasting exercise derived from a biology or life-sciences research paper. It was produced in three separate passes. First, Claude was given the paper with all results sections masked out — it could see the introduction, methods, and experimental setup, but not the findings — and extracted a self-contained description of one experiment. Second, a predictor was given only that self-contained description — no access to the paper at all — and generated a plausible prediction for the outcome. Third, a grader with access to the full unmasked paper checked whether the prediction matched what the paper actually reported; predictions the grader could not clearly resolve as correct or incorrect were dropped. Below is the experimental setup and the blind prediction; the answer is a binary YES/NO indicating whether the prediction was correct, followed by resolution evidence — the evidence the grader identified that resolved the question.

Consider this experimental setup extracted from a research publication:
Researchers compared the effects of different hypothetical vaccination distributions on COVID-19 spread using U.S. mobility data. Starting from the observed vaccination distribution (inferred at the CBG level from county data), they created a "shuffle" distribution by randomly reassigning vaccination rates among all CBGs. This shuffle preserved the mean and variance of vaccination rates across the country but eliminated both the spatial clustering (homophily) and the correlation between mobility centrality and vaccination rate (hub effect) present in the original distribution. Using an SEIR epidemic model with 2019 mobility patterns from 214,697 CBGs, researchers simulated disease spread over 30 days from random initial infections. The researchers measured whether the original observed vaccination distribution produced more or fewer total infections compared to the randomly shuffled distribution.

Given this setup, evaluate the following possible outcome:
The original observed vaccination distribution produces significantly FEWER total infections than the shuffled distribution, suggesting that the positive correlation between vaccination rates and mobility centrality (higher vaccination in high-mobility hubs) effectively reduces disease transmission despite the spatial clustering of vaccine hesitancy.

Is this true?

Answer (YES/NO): NO